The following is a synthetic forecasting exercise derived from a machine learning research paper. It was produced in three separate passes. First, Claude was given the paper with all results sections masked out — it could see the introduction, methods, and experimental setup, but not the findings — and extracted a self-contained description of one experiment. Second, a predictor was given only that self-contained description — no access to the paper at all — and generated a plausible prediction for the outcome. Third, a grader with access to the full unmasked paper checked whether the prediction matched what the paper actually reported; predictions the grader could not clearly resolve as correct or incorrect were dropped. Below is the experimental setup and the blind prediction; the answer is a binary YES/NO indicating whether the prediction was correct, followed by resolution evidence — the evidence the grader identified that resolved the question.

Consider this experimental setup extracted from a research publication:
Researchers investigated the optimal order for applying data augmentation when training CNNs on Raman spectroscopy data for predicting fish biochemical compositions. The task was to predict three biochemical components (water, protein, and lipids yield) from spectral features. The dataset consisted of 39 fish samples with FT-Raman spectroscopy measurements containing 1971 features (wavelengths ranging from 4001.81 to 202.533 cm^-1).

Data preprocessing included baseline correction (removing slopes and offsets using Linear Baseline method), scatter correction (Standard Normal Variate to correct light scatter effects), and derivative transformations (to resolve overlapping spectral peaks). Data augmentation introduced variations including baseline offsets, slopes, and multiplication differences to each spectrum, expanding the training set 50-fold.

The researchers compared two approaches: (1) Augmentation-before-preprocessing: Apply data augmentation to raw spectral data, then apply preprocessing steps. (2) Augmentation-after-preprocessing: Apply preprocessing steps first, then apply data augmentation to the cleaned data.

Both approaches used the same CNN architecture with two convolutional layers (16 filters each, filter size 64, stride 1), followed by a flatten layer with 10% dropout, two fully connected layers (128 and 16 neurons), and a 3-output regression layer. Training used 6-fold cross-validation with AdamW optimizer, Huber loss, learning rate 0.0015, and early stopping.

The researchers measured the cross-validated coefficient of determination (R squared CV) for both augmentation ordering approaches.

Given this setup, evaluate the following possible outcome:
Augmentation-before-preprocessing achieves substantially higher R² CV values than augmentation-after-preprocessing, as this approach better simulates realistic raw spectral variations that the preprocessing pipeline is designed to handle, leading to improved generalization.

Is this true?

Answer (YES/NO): NO